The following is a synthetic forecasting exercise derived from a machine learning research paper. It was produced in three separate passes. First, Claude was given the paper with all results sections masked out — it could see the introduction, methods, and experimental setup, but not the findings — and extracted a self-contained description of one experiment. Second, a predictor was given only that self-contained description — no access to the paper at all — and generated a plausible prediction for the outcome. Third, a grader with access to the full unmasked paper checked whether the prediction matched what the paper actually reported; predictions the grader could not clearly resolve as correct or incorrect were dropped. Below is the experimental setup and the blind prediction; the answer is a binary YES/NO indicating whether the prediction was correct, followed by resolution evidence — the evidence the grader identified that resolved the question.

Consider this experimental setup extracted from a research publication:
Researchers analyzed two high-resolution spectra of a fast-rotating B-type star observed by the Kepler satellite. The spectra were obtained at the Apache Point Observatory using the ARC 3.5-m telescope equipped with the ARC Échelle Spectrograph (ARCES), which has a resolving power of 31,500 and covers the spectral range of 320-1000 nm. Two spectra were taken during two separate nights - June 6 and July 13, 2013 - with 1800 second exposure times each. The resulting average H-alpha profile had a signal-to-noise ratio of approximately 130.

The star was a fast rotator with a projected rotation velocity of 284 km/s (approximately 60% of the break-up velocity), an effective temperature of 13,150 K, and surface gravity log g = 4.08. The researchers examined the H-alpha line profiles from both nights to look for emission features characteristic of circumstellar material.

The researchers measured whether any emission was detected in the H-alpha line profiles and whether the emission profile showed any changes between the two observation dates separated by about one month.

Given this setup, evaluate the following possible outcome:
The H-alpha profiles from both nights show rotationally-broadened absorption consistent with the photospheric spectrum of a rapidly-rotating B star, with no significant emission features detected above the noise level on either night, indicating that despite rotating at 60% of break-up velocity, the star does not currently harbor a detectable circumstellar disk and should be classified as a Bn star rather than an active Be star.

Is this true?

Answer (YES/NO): NO